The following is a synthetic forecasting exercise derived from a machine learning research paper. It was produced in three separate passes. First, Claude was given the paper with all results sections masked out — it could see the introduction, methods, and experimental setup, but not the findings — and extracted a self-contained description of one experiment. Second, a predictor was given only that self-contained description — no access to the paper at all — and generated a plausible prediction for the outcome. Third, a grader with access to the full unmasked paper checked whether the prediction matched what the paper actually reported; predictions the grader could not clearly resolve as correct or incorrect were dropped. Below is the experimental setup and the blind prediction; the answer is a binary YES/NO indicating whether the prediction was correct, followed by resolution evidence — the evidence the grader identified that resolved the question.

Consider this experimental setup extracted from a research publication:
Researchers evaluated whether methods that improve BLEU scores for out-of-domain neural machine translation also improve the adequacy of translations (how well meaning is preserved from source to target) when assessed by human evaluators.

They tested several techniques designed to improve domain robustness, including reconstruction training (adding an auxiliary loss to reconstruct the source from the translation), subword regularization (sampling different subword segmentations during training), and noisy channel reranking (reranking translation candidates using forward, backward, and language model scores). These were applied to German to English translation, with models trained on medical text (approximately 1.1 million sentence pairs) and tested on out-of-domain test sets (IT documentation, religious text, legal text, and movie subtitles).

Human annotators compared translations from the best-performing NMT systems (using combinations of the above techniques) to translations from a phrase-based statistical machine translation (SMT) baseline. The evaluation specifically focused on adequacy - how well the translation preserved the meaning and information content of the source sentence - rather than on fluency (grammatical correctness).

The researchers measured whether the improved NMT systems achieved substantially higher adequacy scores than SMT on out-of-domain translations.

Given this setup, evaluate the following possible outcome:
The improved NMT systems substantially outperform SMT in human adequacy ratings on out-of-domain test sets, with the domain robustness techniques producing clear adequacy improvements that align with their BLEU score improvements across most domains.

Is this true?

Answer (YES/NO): NO